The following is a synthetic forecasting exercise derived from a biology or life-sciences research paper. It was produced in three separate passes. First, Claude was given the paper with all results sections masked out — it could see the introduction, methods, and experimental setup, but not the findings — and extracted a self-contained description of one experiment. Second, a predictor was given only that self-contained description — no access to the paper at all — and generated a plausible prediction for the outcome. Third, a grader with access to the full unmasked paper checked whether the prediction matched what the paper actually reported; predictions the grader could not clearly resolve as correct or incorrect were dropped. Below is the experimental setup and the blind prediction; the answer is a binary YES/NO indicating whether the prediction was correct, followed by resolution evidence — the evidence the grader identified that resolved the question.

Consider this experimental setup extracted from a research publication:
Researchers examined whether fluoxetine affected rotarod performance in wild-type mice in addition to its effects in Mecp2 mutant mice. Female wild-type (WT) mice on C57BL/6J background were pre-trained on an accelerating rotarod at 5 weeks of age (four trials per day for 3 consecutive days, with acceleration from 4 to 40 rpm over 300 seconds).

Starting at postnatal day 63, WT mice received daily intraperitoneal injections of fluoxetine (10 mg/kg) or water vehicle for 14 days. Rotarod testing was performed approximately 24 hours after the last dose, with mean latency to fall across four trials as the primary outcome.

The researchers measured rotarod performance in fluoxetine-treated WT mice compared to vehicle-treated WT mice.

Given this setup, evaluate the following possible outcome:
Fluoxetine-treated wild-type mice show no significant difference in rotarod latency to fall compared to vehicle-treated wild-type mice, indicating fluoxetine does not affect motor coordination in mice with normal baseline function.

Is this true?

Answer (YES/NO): YES